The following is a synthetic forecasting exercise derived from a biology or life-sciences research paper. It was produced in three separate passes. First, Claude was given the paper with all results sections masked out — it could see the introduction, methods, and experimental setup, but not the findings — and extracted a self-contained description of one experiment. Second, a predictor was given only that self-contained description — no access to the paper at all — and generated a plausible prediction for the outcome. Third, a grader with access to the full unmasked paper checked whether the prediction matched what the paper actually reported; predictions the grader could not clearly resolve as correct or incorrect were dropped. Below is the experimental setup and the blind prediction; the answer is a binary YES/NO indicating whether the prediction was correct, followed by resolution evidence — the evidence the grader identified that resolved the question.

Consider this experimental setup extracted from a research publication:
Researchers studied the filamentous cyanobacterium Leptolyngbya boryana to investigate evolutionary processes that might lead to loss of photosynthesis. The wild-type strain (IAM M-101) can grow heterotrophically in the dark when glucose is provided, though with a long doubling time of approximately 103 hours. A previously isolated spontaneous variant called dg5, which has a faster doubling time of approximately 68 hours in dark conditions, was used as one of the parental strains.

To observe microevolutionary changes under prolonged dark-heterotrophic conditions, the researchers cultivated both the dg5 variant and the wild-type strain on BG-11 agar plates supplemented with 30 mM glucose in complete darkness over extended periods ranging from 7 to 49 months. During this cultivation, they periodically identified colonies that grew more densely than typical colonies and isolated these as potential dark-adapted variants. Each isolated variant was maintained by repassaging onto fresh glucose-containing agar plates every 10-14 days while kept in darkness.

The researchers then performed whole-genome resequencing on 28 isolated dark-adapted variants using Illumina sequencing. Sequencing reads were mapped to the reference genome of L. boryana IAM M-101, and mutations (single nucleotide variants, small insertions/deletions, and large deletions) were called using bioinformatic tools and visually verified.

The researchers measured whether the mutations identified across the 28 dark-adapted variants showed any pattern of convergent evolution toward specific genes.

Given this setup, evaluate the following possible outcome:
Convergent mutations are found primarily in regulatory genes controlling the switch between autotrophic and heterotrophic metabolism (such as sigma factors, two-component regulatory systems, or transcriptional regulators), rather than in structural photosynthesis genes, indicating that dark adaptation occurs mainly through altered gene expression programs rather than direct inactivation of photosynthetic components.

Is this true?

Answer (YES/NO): YES